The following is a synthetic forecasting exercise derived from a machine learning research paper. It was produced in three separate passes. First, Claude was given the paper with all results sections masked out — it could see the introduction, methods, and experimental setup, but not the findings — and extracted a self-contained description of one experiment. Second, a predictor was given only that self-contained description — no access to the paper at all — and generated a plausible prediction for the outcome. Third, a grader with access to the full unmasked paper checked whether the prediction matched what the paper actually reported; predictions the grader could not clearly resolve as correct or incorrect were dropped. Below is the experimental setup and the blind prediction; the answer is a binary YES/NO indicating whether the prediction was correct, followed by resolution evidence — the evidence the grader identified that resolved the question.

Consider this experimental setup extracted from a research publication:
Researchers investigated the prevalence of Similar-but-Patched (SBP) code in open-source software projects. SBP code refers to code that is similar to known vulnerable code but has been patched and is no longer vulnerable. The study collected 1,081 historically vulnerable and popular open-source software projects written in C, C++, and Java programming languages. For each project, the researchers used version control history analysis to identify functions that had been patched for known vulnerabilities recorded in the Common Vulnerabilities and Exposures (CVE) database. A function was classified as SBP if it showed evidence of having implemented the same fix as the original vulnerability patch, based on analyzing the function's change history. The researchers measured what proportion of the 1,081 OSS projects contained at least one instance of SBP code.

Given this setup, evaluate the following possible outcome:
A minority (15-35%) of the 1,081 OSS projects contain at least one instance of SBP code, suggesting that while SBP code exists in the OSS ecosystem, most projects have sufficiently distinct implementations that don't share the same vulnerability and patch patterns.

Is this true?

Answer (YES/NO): NO